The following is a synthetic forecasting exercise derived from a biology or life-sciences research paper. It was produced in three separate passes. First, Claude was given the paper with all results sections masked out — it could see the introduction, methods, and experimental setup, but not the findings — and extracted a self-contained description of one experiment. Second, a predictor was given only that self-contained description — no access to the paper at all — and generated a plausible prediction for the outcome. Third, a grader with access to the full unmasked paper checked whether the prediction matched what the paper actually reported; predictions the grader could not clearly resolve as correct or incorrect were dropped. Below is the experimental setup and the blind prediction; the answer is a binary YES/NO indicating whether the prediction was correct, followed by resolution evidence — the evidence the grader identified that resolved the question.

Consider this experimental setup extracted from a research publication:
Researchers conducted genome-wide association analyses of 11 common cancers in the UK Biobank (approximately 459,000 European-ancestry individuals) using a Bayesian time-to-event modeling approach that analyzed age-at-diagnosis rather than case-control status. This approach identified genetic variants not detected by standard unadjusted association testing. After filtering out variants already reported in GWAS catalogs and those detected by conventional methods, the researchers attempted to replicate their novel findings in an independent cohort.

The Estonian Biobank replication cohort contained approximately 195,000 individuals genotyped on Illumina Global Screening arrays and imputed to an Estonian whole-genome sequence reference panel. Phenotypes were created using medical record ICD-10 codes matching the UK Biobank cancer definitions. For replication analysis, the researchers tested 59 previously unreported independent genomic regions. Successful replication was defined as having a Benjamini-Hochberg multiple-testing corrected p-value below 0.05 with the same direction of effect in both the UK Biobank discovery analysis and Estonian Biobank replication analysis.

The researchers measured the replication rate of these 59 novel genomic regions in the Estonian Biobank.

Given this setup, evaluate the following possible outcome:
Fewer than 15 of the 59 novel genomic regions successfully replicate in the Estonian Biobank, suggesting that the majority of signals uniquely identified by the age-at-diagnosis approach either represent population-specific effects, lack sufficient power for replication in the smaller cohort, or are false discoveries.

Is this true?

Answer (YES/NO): NO